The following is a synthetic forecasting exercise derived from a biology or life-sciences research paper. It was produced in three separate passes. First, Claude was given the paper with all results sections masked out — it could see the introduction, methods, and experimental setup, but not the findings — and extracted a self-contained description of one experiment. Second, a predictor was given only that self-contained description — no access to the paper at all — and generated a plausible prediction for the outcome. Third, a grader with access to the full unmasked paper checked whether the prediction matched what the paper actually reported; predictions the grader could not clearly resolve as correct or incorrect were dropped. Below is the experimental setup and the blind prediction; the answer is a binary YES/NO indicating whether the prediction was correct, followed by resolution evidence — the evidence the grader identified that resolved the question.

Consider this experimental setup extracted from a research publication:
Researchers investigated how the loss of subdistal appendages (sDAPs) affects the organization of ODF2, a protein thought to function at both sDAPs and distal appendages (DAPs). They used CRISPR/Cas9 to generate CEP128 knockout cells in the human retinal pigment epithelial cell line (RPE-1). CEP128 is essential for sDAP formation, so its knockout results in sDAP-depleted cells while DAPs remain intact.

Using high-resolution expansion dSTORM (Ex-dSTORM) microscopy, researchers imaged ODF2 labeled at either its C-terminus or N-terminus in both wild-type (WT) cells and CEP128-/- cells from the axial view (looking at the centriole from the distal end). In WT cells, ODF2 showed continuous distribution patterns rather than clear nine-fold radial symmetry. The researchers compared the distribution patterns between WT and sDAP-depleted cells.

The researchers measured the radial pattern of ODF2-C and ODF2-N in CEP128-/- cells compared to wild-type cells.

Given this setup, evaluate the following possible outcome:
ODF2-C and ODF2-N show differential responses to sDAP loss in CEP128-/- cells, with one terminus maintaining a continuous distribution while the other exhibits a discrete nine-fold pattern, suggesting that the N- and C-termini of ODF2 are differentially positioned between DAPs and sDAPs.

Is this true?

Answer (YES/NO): NO